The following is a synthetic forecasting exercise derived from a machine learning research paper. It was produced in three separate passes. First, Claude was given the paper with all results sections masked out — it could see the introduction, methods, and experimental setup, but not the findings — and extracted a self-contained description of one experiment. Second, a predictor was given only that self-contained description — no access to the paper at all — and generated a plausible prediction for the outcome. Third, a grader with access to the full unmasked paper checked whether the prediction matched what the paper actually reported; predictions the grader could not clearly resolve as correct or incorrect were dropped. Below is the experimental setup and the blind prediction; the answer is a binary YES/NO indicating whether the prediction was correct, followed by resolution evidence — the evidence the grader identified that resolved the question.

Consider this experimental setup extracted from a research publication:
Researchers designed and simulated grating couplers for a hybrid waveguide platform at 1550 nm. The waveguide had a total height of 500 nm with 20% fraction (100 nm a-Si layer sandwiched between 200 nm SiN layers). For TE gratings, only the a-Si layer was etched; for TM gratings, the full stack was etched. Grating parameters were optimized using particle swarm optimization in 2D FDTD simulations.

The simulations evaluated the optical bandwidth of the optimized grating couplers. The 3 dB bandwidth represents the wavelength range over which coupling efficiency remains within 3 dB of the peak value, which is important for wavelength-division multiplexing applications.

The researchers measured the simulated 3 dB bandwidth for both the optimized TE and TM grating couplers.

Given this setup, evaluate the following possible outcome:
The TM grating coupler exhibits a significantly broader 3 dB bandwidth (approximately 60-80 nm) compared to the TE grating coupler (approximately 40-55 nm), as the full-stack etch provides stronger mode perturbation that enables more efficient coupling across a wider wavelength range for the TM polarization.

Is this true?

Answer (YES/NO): NO